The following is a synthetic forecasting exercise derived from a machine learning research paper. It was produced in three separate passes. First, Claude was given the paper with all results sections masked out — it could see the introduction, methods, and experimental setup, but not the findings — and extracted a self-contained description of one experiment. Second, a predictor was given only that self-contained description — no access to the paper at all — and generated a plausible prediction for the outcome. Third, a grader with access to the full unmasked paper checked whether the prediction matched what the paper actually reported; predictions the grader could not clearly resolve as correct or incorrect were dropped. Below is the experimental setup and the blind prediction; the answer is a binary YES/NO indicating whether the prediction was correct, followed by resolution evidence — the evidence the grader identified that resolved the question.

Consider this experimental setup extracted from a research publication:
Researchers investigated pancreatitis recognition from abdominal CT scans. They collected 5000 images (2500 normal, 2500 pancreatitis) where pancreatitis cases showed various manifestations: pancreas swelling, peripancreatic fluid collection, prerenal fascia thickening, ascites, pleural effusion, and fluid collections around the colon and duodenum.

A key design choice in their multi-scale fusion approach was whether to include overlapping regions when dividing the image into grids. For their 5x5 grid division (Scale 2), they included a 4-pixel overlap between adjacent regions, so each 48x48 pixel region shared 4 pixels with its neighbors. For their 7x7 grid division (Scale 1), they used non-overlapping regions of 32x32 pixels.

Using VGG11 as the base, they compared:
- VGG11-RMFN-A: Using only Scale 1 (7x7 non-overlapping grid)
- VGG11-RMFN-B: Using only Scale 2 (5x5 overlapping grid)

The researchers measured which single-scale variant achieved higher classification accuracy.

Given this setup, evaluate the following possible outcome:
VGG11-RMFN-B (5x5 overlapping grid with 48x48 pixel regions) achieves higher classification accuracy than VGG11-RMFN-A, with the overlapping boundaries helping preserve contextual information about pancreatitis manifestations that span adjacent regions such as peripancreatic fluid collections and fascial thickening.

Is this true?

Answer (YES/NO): NO